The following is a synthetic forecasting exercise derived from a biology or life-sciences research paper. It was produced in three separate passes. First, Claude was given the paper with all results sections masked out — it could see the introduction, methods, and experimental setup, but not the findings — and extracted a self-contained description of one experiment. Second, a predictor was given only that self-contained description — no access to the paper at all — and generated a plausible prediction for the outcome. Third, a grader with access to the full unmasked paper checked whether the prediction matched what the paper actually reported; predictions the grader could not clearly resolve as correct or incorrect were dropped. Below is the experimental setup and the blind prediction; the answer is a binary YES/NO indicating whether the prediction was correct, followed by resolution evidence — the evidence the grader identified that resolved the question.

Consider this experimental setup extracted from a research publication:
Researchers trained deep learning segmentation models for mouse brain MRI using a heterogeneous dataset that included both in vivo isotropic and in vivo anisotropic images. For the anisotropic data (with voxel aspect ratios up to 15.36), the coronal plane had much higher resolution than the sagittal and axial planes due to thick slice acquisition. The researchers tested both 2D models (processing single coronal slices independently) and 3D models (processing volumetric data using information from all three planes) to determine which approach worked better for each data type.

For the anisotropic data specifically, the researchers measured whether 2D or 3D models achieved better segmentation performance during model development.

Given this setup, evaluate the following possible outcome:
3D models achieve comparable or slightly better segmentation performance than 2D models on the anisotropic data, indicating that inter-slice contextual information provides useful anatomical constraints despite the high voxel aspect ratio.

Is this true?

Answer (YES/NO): NO